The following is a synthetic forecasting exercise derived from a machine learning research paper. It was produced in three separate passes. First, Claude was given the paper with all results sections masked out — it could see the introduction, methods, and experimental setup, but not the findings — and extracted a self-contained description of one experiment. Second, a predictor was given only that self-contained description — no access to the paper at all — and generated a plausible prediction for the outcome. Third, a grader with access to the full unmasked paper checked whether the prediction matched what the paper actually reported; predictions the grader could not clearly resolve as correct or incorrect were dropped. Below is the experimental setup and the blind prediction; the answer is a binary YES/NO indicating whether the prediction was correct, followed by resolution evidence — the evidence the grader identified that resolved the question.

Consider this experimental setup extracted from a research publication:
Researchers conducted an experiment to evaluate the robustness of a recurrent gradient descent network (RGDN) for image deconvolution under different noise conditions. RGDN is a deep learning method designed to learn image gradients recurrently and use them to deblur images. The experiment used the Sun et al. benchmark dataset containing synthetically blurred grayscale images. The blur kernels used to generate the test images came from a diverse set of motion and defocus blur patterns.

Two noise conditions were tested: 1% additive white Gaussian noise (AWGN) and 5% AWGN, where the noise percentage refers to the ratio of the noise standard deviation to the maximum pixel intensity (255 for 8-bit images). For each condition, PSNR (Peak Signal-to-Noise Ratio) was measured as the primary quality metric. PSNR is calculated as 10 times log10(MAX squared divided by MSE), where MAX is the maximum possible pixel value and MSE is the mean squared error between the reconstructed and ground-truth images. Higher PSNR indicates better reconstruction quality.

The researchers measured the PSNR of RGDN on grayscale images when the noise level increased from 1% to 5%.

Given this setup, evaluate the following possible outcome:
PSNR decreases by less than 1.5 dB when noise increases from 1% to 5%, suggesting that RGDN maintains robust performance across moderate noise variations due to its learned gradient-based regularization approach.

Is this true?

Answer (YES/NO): NO